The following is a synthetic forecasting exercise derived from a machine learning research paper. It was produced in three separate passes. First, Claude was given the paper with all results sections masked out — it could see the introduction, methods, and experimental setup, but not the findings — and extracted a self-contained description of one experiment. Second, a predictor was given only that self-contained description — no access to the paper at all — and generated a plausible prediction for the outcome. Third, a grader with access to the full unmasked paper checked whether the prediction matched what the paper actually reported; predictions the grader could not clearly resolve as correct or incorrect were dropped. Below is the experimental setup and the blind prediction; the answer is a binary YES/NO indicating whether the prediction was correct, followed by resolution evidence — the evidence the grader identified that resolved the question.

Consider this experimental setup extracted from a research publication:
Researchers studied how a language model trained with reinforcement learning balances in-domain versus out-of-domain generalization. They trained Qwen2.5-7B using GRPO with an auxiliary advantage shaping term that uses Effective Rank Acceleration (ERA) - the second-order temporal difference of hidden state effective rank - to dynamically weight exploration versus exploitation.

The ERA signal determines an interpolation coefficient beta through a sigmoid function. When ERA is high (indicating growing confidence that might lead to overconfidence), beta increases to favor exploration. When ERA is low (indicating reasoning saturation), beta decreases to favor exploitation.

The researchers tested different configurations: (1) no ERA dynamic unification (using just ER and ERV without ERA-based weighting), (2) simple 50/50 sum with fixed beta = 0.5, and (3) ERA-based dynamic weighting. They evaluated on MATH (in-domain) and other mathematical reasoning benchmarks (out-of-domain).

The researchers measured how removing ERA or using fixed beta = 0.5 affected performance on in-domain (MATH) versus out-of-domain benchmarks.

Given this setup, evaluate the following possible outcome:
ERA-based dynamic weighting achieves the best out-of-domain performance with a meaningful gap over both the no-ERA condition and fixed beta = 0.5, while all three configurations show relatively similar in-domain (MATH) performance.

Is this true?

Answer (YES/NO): YES